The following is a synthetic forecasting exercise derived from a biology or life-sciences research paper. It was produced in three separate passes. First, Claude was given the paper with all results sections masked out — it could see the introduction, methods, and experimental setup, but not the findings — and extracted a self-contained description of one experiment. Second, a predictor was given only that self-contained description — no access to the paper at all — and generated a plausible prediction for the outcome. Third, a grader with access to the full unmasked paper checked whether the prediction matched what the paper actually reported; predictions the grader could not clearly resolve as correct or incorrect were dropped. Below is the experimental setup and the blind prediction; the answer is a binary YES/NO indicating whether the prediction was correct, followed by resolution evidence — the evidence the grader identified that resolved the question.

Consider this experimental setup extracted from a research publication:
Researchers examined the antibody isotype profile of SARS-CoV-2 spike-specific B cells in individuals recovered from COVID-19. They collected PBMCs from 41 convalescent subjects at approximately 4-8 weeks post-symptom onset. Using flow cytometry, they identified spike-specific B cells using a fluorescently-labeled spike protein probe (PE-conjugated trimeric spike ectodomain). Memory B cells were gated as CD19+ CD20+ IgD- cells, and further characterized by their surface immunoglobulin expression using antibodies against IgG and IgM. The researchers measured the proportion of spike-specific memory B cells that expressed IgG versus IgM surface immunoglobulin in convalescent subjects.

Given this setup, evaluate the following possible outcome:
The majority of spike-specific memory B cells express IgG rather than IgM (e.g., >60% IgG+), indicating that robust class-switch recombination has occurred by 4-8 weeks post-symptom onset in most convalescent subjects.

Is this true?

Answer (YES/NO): NO